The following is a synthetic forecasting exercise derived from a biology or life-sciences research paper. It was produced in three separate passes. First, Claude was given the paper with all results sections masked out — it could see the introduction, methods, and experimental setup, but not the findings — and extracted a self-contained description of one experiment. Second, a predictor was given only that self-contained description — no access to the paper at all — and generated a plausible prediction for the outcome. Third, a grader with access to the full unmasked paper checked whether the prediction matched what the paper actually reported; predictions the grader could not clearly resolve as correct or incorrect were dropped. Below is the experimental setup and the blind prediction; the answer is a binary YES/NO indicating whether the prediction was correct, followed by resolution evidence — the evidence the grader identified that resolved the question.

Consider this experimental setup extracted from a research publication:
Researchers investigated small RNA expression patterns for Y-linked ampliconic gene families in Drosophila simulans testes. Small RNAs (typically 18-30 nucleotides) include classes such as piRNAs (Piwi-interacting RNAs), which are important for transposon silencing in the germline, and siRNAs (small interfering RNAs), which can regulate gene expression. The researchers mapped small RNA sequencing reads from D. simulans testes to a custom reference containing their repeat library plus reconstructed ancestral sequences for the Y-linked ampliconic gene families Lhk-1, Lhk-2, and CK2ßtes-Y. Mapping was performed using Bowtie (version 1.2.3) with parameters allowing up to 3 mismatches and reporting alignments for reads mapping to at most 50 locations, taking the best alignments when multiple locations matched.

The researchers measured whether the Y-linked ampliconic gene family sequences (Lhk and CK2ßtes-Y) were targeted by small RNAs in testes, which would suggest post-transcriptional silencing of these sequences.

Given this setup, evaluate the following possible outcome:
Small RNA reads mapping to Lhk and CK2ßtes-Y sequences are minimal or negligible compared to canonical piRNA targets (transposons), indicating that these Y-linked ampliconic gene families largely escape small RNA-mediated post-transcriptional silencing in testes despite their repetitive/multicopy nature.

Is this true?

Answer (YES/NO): YES